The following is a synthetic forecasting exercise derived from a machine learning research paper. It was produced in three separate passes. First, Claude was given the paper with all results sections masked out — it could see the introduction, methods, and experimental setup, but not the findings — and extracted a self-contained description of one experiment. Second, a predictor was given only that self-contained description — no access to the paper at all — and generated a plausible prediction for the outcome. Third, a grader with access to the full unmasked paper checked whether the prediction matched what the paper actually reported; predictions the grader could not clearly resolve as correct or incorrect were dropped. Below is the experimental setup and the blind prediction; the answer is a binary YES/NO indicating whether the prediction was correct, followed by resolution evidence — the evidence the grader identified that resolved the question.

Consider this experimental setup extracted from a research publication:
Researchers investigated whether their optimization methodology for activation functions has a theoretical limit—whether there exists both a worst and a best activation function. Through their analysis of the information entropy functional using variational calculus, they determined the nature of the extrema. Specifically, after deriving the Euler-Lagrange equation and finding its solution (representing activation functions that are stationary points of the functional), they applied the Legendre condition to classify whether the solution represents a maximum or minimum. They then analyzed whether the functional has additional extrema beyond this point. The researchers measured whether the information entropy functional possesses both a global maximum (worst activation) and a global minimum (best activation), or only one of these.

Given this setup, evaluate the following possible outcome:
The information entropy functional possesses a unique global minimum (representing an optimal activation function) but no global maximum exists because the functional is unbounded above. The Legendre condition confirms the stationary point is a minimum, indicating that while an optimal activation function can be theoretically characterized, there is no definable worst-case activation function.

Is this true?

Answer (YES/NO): NO